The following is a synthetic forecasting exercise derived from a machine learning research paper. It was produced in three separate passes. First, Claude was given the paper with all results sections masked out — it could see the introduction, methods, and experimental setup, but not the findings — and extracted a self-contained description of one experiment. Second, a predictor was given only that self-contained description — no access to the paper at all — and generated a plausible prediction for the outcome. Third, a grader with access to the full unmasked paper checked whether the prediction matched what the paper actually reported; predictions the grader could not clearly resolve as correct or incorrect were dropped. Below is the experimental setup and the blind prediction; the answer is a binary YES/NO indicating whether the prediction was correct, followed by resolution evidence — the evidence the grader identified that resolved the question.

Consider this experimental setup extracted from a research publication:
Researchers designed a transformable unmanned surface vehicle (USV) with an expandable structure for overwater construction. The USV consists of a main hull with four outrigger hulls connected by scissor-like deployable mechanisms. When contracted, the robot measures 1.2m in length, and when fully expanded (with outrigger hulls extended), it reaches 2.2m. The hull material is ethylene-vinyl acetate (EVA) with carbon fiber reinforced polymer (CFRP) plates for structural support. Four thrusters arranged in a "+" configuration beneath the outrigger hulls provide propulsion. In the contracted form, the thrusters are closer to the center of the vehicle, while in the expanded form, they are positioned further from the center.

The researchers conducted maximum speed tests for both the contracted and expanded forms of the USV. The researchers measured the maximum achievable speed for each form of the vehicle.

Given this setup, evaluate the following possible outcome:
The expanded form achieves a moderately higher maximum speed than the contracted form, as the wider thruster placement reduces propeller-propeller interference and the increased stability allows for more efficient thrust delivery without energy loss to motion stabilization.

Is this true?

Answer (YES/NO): NO